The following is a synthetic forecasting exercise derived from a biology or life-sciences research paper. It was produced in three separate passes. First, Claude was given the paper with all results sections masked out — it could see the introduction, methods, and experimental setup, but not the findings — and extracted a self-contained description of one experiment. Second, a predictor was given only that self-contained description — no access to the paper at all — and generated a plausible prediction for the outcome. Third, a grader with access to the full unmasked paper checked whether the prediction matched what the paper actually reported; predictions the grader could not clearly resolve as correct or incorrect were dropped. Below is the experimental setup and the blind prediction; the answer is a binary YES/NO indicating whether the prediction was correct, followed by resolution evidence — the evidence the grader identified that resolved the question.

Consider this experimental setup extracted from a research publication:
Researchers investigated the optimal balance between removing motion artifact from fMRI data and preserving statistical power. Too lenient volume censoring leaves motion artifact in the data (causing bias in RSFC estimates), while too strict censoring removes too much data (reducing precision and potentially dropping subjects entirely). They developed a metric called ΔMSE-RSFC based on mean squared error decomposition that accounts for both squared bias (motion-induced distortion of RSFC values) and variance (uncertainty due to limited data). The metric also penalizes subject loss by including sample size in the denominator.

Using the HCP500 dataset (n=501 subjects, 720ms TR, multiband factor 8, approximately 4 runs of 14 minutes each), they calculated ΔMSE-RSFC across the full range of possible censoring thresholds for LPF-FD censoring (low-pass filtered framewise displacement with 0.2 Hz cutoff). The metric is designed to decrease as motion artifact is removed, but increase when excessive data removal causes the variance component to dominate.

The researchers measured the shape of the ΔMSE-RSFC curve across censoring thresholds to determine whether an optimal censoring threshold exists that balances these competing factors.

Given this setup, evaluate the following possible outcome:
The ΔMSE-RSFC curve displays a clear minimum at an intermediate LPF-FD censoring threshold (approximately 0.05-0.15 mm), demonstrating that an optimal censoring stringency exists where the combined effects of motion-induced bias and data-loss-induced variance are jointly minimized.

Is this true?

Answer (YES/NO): NO